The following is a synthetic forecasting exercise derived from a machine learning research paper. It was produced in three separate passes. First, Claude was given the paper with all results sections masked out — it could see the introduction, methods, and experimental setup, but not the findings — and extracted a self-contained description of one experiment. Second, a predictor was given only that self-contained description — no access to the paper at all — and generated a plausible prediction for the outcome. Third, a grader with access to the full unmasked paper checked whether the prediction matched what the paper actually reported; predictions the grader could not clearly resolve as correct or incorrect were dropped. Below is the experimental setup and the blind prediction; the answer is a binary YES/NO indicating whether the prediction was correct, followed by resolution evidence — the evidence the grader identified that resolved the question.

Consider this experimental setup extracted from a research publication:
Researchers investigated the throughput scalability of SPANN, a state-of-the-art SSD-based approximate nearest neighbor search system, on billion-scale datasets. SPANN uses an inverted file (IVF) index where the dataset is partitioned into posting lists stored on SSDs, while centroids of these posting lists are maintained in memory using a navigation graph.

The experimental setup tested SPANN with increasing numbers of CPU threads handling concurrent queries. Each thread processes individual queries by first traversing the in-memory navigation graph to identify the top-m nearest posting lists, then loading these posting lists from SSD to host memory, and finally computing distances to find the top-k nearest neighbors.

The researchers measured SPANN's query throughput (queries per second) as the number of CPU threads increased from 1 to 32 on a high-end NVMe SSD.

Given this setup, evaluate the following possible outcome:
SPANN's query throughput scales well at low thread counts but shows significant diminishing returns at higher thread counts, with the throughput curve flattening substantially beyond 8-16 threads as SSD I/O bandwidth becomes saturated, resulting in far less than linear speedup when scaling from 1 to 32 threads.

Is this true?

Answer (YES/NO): NO